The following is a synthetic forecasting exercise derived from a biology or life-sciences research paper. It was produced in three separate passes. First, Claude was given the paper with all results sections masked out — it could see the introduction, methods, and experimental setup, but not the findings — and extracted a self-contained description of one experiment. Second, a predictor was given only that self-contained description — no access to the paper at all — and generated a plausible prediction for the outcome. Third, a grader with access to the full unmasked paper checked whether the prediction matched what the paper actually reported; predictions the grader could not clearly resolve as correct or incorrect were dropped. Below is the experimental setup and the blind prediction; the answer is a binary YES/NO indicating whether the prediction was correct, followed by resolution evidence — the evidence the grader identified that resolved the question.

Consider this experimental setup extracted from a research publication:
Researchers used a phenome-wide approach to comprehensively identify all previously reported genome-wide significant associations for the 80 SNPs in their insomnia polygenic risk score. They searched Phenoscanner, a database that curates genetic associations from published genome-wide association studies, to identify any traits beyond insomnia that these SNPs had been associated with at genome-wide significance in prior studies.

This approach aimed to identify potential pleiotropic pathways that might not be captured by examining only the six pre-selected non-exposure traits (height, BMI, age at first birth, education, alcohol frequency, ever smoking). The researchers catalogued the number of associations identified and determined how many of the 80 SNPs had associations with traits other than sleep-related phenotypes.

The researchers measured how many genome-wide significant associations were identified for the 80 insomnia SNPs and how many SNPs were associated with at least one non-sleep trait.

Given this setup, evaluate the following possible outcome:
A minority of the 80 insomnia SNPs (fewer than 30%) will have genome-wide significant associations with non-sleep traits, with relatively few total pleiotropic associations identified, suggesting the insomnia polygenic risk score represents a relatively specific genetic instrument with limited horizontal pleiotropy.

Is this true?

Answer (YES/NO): NO